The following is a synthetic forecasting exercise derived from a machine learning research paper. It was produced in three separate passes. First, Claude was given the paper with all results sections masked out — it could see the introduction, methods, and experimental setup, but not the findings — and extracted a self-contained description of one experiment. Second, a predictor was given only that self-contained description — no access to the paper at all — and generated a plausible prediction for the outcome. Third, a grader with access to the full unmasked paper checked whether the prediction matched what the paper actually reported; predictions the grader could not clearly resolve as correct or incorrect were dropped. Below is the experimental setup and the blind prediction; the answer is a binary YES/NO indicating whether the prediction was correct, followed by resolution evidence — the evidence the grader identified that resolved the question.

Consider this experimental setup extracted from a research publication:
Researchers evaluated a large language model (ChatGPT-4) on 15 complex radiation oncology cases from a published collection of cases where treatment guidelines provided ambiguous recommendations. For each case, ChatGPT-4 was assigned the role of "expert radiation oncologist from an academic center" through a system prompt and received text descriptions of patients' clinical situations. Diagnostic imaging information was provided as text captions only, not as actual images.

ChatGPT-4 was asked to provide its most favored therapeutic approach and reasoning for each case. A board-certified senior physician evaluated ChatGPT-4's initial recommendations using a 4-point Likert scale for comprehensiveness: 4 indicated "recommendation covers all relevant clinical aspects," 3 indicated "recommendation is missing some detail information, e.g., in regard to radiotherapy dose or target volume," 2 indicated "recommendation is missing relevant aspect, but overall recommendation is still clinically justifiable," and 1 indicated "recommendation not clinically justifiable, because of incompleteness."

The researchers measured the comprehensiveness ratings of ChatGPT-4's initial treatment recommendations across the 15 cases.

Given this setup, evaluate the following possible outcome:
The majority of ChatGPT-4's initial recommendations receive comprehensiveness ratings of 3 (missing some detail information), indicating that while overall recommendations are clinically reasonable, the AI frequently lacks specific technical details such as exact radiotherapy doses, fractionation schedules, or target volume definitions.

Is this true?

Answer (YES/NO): NO